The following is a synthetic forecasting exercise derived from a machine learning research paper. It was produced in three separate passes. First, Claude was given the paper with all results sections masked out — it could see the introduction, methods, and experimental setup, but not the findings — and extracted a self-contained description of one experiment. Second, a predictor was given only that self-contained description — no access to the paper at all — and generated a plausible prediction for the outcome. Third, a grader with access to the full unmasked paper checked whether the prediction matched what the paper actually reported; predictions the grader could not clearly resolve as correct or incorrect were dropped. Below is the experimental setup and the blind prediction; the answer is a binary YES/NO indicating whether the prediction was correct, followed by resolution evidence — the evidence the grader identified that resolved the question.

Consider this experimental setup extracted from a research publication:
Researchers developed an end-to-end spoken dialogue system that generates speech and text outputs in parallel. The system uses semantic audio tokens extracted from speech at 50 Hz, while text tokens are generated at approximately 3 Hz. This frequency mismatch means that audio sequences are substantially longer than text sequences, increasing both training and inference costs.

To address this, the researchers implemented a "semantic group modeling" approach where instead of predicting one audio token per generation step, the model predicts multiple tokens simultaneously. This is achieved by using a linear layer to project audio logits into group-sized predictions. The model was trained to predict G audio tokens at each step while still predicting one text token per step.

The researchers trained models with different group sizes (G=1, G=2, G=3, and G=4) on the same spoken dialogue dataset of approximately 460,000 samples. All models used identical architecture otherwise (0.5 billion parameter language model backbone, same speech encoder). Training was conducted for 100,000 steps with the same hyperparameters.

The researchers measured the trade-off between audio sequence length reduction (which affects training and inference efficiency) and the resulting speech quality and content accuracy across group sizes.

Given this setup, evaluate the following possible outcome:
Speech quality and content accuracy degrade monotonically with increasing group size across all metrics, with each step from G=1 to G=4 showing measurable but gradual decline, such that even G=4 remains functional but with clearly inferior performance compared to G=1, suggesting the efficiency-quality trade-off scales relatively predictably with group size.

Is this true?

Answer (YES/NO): NO